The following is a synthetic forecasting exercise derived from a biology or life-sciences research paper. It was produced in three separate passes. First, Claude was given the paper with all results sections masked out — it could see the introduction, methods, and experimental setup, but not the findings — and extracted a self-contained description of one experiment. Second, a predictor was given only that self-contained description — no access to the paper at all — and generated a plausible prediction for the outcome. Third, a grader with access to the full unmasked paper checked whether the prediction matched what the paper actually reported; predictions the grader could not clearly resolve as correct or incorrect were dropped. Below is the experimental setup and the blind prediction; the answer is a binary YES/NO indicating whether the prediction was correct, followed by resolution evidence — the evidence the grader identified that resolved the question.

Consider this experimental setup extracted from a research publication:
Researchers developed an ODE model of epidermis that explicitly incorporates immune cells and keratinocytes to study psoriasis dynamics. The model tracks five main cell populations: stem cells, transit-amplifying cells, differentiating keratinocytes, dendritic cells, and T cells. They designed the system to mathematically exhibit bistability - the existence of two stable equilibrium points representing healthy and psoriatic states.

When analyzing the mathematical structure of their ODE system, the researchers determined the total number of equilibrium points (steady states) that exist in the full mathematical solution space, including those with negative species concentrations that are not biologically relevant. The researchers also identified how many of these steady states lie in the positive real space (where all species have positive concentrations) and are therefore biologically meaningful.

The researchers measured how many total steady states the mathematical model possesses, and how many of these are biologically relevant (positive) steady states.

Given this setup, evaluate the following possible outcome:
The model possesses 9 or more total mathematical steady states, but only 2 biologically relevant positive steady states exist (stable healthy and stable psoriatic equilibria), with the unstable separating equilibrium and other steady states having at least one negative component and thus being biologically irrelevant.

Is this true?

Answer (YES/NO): NO